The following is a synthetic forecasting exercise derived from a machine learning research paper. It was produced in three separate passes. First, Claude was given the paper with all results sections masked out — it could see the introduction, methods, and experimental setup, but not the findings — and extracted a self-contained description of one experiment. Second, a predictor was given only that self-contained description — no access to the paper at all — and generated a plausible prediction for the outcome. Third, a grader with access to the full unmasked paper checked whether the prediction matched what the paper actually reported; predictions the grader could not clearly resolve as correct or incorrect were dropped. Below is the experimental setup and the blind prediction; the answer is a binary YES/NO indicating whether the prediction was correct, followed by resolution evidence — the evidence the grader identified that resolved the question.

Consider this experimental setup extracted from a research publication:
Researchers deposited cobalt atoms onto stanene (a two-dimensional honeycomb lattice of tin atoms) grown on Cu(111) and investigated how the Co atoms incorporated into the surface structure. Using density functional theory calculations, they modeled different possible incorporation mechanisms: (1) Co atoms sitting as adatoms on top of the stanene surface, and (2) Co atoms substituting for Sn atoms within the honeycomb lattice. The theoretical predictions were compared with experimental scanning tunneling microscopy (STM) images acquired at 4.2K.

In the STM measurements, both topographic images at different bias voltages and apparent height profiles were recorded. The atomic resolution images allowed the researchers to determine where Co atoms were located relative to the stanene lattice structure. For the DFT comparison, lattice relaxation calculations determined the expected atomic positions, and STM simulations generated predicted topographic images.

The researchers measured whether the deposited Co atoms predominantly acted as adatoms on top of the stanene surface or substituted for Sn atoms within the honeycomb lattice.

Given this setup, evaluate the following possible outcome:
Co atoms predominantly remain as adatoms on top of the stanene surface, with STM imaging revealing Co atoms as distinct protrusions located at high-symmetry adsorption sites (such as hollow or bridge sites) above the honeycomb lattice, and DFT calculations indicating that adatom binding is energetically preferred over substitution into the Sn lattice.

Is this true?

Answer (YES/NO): NO